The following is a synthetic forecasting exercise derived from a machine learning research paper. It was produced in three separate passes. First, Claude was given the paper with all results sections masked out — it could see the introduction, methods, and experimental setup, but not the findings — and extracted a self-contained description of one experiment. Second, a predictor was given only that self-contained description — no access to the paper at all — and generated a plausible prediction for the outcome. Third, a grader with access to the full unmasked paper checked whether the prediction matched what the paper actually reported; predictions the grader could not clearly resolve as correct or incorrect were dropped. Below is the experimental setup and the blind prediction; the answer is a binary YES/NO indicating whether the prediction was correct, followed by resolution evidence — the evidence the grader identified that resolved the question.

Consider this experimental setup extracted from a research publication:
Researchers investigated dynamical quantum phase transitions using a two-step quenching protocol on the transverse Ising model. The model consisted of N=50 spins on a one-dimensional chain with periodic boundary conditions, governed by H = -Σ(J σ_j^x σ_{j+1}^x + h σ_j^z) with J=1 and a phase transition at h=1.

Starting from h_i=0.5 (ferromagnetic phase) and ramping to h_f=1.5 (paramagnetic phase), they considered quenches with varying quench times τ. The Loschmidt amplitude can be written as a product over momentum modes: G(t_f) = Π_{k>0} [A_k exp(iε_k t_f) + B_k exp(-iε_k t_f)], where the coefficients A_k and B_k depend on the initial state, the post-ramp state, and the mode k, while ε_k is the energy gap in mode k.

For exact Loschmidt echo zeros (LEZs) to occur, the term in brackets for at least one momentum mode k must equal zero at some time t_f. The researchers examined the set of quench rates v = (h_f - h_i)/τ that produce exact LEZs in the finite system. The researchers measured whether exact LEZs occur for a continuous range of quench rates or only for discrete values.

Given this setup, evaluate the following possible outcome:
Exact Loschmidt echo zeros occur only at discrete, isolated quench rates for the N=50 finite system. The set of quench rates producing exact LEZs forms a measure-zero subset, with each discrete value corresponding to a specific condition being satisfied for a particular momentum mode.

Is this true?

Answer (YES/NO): YES